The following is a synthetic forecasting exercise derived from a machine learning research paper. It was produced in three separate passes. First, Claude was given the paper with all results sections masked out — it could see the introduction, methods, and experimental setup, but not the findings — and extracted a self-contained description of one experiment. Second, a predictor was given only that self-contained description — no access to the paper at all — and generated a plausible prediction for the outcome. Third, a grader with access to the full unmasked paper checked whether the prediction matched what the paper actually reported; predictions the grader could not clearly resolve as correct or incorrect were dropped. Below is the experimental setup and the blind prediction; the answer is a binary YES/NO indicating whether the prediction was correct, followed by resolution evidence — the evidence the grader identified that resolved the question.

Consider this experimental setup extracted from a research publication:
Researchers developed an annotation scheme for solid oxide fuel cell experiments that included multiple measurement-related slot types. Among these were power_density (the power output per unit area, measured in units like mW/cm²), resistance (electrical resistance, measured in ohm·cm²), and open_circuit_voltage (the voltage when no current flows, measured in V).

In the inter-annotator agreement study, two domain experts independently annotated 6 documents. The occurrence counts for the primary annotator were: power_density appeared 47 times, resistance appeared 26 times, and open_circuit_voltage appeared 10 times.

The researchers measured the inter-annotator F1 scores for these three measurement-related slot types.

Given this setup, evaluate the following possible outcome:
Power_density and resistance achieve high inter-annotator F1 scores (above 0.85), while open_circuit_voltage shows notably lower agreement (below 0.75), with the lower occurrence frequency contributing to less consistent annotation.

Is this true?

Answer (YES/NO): NO